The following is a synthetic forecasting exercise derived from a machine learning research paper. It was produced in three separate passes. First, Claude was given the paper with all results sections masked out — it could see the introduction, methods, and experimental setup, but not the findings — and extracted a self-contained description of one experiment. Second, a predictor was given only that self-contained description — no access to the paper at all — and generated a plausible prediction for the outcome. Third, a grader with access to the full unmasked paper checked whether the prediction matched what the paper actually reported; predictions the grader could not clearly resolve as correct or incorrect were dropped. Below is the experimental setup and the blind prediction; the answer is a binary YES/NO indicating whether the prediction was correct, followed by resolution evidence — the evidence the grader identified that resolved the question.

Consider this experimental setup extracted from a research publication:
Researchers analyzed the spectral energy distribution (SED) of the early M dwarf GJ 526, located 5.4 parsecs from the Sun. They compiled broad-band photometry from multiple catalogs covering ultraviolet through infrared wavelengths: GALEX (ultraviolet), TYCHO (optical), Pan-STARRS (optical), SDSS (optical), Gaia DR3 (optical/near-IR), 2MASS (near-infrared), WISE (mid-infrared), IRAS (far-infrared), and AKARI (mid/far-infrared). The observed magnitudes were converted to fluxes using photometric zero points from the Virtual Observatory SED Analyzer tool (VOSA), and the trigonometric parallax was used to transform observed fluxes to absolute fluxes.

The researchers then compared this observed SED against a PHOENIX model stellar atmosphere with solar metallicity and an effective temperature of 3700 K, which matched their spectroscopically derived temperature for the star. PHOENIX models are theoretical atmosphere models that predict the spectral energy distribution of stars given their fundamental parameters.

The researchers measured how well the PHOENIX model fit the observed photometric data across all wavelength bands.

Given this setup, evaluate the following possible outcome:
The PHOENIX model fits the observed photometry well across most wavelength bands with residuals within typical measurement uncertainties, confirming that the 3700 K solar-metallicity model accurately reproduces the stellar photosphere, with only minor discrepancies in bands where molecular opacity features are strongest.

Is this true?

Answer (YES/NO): NO